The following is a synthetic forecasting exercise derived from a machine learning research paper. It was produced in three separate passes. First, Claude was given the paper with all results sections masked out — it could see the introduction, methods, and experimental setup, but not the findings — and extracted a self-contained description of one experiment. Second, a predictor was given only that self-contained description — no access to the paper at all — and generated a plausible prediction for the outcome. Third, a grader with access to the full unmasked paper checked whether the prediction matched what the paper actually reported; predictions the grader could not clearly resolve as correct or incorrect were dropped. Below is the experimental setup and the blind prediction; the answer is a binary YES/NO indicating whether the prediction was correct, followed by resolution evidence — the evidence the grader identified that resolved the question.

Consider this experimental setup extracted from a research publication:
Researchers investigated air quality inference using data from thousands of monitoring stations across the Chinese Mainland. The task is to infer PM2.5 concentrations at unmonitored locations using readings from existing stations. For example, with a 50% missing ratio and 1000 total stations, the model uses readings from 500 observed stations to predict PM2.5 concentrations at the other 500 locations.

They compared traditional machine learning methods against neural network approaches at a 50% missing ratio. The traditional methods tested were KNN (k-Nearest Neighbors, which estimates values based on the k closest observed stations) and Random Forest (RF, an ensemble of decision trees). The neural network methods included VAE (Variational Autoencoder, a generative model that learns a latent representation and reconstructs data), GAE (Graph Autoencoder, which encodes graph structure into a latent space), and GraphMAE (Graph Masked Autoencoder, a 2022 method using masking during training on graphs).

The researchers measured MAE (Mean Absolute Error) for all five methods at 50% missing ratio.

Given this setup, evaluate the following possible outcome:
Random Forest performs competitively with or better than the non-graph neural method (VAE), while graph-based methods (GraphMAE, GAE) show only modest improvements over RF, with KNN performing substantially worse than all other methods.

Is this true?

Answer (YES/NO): NO